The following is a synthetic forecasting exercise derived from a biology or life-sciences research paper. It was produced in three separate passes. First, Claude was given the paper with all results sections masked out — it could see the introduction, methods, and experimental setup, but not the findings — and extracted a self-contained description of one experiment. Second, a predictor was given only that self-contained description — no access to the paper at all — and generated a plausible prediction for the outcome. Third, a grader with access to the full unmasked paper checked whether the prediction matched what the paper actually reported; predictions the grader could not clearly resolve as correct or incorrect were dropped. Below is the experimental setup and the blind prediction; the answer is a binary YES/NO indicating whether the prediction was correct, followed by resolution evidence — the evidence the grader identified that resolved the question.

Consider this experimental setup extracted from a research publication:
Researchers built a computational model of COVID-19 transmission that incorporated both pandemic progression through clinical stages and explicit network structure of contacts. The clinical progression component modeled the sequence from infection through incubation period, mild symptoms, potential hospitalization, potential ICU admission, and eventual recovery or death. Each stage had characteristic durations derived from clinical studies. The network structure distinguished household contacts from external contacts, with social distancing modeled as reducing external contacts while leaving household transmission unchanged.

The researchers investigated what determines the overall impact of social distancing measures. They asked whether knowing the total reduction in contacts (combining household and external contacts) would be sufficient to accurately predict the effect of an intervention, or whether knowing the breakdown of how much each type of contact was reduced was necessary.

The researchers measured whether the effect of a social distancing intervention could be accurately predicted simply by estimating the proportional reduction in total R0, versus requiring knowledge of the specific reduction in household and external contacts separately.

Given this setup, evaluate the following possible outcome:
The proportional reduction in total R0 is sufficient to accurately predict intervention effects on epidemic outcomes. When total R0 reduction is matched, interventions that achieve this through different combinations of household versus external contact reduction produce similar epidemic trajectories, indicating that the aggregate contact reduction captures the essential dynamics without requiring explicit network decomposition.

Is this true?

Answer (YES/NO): NO